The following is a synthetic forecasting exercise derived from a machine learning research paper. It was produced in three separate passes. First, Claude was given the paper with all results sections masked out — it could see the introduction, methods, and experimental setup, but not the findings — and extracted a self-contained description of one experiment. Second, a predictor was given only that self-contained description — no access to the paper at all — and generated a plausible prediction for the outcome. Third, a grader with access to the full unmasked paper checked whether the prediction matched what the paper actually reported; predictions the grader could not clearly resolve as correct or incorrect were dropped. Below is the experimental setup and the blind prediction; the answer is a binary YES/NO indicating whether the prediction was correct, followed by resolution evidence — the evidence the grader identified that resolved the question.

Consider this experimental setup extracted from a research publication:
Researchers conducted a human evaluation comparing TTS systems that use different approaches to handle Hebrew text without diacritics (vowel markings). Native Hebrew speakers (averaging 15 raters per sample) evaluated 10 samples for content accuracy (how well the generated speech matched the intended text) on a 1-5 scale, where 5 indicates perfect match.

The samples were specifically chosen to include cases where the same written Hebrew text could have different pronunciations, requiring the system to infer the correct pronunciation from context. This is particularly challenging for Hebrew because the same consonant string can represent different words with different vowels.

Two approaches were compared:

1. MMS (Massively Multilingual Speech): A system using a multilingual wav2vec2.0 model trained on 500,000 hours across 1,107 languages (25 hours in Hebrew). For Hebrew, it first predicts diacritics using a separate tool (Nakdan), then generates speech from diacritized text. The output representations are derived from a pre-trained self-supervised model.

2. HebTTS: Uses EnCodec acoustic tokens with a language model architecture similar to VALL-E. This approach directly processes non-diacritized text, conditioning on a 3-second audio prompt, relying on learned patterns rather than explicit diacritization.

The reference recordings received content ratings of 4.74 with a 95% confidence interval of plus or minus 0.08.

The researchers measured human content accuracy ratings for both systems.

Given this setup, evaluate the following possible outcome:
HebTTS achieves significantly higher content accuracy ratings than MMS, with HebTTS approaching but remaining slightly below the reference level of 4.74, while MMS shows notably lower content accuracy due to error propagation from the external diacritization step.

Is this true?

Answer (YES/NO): YES